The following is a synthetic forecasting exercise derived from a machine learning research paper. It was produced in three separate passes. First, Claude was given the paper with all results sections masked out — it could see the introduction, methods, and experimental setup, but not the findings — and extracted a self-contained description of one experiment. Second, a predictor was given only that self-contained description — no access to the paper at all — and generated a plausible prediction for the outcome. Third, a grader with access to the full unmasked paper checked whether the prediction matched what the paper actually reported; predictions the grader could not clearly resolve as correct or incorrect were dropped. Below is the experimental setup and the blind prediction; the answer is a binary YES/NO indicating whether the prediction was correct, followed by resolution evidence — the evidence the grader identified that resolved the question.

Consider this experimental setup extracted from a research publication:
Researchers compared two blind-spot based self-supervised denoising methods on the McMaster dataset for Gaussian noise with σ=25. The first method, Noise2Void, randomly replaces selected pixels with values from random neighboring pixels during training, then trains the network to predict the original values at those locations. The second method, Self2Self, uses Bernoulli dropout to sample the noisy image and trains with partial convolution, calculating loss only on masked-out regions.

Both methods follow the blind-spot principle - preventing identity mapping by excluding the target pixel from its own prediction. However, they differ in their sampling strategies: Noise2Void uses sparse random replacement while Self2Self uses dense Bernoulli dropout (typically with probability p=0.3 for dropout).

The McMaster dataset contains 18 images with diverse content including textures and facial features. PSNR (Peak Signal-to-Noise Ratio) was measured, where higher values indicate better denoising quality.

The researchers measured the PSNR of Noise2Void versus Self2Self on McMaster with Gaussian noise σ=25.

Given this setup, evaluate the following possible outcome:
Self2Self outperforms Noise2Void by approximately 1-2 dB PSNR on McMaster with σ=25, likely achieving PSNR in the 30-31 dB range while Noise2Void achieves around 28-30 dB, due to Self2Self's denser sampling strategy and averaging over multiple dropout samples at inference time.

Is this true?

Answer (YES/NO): NO